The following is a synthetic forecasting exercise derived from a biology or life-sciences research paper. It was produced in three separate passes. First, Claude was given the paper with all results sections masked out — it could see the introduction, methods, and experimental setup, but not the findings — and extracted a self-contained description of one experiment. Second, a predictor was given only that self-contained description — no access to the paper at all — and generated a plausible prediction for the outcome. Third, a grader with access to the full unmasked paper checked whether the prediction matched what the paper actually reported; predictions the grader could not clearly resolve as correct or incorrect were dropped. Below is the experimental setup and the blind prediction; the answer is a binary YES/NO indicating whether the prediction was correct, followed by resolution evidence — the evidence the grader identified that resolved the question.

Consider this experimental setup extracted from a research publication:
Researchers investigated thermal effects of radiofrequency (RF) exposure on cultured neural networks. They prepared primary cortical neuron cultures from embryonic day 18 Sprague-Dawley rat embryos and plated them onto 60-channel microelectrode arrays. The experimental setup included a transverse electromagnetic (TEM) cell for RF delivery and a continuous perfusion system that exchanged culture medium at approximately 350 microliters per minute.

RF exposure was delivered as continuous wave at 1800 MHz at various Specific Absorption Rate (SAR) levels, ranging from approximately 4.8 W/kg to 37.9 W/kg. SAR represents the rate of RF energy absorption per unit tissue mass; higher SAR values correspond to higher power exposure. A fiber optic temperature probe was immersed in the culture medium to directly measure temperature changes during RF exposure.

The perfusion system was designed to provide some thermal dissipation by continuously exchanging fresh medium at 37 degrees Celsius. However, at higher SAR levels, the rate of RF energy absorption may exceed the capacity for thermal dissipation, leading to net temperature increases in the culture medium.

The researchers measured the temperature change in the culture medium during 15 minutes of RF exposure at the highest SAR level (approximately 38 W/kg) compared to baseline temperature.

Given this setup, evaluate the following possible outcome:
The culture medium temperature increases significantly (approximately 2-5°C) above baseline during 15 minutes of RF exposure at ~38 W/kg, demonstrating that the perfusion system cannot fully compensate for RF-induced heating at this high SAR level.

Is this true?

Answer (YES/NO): NO